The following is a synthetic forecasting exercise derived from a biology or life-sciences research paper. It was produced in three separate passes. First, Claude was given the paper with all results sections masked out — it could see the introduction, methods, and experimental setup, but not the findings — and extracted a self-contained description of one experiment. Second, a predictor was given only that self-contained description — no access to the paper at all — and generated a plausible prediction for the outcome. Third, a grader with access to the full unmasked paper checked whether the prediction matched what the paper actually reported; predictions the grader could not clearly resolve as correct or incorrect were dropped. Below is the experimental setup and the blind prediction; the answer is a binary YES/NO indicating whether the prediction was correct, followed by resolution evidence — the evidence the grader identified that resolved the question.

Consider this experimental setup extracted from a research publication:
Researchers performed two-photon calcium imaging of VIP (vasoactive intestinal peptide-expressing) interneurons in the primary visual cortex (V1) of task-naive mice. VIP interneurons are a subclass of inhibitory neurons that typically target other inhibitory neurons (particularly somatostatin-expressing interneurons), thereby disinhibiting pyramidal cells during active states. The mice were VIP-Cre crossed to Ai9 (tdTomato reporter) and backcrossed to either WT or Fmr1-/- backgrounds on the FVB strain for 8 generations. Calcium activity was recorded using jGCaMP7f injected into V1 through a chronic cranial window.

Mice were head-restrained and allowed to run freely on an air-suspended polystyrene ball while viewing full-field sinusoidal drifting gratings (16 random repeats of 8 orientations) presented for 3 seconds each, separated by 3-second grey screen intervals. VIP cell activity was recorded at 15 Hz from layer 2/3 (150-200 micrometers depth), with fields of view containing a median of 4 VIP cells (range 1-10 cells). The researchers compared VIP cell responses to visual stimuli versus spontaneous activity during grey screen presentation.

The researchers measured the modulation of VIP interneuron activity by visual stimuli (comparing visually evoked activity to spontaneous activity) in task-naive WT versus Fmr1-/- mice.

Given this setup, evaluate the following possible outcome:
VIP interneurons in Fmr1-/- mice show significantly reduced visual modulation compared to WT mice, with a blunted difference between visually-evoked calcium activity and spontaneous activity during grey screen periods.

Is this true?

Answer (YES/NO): YES